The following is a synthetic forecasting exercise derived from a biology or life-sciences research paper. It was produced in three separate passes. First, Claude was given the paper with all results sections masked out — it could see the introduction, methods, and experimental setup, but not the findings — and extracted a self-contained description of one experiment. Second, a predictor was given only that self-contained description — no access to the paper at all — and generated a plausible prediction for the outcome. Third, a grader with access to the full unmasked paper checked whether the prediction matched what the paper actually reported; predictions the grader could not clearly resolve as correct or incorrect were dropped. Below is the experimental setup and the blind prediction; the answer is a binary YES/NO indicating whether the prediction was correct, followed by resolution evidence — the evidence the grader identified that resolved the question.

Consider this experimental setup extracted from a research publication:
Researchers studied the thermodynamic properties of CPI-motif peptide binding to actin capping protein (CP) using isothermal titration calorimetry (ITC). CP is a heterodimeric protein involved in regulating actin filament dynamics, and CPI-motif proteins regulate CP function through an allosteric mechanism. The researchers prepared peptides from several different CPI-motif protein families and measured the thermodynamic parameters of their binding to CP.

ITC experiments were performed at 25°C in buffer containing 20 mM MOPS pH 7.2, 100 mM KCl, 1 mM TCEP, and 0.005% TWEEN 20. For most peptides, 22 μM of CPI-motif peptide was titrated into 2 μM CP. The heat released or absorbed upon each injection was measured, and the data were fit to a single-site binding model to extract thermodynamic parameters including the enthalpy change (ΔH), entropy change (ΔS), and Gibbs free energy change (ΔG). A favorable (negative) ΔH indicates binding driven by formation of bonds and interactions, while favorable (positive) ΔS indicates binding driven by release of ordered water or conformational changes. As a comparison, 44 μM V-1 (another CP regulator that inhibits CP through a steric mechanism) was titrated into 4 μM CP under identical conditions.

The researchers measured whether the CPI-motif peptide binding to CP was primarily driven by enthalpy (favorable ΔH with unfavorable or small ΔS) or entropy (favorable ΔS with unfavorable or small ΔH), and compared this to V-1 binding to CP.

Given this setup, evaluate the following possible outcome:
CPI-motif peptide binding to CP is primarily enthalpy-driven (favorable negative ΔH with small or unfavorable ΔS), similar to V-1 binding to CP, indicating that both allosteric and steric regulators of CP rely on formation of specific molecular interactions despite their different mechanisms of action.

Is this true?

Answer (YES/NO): NO